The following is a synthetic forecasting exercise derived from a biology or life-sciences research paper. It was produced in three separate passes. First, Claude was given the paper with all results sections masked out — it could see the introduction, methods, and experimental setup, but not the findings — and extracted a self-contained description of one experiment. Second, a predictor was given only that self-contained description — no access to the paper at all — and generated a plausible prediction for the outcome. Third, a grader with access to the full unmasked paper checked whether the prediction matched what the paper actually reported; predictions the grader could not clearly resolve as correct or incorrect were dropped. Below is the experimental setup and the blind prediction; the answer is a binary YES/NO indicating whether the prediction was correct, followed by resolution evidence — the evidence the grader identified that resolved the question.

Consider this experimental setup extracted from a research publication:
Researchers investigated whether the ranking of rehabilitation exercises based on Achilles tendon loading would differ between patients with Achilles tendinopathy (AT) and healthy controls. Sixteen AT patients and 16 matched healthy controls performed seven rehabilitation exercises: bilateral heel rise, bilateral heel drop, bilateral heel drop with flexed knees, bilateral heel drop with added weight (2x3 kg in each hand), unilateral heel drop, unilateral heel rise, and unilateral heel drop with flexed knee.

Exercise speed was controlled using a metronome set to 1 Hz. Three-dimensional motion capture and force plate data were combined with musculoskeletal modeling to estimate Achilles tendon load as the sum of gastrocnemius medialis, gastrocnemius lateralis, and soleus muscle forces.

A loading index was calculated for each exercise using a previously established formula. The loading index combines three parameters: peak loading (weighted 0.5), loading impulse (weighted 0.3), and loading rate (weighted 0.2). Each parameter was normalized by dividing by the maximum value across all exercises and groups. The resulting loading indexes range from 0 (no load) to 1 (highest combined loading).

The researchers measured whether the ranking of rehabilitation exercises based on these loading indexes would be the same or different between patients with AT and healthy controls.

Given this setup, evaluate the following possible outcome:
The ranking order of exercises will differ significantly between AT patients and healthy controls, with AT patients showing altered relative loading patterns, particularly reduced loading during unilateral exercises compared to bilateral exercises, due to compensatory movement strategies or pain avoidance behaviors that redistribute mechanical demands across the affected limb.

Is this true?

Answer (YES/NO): NO